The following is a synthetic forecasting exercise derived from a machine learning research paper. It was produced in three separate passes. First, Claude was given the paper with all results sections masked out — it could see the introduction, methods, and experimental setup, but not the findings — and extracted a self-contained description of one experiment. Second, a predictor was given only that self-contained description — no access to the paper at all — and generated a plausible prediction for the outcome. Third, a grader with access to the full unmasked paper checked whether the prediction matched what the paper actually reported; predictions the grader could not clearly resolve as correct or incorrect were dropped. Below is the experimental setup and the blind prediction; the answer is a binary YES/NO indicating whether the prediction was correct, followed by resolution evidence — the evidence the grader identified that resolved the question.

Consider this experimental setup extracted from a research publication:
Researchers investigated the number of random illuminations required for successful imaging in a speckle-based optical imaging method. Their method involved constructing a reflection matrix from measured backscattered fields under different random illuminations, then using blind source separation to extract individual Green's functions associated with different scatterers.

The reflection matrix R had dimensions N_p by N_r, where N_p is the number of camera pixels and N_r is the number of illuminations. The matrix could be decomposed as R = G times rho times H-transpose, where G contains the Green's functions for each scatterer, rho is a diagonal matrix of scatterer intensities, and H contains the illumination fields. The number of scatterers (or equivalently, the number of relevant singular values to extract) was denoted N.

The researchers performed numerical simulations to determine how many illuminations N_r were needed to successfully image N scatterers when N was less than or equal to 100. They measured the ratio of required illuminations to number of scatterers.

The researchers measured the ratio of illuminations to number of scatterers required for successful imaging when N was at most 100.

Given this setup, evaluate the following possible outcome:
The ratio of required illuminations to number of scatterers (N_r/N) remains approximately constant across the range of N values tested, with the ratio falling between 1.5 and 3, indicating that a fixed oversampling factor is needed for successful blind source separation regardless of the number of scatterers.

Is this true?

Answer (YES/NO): NO